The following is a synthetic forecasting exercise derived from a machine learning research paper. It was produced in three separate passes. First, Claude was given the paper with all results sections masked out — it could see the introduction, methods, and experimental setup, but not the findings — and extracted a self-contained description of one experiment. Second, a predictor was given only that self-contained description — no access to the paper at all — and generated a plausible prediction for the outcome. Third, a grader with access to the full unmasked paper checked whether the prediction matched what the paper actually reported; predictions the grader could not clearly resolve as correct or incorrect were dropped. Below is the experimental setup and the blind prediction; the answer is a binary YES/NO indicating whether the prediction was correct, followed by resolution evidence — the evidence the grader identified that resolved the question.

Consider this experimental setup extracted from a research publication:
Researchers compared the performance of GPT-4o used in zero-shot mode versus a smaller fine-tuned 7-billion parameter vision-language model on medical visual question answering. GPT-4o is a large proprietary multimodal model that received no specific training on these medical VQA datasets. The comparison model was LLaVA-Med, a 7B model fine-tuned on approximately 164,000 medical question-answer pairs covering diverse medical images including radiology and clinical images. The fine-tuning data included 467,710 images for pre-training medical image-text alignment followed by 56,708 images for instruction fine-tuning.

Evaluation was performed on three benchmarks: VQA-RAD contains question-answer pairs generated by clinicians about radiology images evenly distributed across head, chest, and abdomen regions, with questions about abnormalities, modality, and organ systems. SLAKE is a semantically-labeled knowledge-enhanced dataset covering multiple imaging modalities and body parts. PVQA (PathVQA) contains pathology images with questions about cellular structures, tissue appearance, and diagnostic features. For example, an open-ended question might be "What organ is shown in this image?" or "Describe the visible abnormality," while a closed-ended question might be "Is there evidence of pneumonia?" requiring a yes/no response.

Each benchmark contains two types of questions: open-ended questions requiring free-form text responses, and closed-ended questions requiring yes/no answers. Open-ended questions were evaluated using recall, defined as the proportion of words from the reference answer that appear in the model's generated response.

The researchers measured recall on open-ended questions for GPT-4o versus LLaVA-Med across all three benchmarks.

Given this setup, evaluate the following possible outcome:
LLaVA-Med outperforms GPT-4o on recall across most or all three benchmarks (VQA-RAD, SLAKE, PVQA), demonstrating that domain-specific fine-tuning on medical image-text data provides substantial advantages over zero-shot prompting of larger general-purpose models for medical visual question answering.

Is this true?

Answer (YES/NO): NO